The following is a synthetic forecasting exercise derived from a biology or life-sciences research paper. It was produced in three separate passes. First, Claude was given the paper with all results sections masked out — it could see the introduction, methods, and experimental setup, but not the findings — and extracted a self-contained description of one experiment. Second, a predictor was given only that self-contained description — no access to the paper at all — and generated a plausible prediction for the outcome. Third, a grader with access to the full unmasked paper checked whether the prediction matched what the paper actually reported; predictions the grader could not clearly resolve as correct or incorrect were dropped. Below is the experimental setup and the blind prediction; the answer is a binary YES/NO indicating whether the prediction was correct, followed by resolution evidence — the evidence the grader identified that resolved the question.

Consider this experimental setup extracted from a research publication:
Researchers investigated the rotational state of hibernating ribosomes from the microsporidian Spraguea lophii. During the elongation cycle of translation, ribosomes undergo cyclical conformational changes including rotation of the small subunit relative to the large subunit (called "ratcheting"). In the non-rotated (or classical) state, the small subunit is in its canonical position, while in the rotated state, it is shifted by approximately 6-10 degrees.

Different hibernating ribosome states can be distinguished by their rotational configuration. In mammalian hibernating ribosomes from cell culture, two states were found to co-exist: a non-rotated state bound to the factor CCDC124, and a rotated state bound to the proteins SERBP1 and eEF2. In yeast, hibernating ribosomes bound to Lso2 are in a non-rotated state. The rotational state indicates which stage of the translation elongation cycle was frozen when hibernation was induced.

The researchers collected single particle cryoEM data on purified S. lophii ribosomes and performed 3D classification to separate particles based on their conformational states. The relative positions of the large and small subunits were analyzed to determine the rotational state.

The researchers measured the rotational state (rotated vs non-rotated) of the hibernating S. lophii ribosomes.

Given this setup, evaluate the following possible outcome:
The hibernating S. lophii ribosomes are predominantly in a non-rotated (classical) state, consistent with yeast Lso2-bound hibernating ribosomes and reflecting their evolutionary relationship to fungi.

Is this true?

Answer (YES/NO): NO